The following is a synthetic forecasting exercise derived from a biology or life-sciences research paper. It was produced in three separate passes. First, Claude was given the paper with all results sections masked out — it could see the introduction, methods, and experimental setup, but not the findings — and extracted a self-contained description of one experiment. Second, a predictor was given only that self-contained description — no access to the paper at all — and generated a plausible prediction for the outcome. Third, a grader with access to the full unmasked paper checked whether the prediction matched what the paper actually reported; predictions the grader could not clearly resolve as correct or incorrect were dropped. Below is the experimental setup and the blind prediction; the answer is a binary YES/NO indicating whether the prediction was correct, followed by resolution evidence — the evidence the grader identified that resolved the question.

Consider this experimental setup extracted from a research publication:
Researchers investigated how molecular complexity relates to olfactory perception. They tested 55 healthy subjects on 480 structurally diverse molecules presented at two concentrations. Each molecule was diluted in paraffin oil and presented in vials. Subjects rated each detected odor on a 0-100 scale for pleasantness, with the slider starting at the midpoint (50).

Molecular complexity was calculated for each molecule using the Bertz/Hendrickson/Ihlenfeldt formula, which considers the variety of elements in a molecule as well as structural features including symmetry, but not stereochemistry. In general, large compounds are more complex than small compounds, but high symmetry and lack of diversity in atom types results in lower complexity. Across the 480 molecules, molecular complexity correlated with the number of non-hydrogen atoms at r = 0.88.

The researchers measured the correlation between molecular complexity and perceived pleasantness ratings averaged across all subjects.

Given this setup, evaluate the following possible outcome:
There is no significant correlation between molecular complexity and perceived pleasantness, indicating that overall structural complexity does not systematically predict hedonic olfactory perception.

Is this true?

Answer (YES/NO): NO